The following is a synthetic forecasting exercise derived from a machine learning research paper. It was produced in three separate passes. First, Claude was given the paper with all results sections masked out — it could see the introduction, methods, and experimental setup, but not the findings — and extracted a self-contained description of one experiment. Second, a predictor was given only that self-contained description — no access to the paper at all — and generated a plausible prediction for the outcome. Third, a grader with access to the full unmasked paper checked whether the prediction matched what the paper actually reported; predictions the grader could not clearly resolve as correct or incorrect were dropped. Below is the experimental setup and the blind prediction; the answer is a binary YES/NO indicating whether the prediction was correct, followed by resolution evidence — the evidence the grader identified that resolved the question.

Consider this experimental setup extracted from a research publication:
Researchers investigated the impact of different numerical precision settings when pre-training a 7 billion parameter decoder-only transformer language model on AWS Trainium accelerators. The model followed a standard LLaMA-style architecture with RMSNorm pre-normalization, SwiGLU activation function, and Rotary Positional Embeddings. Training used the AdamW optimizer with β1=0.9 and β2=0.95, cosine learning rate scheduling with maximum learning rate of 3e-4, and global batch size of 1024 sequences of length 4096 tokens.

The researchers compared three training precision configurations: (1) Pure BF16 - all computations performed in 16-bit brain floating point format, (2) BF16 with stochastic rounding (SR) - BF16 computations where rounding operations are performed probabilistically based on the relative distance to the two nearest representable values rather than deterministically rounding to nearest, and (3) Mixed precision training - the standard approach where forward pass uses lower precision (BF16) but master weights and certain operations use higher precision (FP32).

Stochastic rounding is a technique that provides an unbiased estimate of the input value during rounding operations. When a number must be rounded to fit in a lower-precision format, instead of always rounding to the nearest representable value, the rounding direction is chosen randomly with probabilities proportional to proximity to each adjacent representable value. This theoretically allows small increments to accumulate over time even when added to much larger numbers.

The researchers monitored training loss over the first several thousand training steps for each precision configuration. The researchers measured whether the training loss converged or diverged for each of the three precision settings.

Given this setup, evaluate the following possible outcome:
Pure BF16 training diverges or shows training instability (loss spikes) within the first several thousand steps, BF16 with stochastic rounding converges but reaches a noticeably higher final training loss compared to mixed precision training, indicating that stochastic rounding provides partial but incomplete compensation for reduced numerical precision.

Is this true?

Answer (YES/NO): NO